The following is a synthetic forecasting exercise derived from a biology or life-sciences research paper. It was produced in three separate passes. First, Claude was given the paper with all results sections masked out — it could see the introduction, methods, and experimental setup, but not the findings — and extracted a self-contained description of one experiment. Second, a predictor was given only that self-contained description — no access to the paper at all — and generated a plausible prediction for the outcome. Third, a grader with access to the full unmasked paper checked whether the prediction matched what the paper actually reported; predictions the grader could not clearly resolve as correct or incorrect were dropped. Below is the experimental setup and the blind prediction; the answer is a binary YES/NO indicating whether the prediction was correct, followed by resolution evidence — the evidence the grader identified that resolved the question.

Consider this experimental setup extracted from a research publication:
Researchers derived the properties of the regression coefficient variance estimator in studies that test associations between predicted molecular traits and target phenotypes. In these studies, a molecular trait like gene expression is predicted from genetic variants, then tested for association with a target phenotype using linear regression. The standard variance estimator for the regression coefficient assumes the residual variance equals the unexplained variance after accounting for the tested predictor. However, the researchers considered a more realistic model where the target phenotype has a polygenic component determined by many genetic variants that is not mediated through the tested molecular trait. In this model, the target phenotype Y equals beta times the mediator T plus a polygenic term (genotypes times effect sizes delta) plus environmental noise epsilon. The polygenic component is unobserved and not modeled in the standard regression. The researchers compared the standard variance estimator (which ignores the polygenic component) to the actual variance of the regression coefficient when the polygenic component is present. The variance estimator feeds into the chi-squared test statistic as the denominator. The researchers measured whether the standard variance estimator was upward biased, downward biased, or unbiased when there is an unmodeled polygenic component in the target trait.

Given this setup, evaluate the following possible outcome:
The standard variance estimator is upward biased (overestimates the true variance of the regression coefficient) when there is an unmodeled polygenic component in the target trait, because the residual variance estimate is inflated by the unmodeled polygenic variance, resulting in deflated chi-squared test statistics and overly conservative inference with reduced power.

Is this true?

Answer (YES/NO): NO